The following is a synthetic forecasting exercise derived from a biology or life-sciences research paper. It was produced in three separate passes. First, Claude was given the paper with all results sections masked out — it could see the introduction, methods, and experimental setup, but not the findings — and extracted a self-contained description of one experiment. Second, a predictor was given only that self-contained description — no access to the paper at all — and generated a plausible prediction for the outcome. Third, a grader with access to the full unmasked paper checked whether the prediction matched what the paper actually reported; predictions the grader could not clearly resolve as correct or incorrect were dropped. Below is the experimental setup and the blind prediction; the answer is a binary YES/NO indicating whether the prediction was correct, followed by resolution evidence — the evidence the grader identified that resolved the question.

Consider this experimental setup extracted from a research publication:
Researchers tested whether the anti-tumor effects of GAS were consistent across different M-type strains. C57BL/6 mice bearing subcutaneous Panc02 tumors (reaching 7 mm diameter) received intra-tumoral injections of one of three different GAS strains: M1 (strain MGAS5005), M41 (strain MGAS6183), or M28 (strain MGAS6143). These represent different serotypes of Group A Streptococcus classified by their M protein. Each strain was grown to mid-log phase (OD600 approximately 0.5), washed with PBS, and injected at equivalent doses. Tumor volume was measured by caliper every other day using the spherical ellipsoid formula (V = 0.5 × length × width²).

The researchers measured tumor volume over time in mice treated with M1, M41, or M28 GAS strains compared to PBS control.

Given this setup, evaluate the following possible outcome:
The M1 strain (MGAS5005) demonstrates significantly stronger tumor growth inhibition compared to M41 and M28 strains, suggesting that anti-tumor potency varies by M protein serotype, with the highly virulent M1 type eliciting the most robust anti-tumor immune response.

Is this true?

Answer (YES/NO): NO